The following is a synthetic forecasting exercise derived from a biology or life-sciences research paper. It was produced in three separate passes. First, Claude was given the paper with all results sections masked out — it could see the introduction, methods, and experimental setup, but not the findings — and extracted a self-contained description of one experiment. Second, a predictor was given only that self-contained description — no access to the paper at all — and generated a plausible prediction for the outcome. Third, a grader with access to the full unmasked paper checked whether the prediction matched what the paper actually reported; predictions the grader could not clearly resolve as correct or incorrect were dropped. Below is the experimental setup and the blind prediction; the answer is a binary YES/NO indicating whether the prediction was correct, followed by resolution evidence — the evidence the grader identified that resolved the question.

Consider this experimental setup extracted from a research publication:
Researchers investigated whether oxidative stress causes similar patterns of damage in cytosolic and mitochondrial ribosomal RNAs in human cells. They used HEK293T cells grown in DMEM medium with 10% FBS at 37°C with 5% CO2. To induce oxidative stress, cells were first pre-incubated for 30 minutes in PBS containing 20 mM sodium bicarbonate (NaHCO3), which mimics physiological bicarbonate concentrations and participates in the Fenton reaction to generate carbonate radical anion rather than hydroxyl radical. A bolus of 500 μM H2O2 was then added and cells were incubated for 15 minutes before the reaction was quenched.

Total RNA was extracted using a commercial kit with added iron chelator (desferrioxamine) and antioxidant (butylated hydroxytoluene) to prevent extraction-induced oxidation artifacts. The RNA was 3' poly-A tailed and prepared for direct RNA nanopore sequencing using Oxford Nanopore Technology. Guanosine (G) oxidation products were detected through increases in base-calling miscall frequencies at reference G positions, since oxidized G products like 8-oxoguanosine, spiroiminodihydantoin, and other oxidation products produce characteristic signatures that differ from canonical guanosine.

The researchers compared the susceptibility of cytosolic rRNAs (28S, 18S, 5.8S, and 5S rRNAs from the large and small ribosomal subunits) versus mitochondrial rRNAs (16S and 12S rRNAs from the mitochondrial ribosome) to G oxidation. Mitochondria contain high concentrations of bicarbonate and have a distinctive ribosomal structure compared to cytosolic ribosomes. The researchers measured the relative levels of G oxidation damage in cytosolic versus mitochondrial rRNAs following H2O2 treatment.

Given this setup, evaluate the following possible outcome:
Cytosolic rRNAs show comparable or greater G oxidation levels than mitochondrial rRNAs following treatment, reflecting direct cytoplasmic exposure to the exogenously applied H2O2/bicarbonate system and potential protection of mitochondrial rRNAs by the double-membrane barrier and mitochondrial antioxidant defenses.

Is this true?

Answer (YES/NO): YES